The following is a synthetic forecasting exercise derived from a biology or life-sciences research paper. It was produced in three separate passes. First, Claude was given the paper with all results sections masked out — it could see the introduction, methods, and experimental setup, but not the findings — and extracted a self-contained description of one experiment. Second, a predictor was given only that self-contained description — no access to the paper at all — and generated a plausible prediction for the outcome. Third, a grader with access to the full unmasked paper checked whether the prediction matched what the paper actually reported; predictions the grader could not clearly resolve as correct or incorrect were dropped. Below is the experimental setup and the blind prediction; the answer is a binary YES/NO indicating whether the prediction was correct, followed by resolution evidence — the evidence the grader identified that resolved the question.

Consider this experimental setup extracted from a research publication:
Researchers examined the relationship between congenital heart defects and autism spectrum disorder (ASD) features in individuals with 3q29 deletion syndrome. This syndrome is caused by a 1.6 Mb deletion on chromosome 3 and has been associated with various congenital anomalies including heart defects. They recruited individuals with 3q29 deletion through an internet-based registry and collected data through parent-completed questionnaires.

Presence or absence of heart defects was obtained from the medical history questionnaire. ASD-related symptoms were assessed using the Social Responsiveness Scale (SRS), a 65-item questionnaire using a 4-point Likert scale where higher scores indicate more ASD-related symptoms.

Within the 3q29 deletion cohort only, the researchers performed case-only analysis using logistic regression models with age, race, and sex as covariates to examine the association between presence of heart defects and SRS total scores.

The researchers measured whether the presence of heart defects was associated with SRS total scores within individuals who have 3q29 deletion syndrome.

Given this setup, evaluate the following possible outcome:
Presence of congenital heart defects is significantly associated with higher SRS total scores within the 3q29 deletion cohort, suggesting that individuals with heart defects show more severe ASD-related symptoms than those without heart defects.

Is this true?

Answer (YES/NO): NO